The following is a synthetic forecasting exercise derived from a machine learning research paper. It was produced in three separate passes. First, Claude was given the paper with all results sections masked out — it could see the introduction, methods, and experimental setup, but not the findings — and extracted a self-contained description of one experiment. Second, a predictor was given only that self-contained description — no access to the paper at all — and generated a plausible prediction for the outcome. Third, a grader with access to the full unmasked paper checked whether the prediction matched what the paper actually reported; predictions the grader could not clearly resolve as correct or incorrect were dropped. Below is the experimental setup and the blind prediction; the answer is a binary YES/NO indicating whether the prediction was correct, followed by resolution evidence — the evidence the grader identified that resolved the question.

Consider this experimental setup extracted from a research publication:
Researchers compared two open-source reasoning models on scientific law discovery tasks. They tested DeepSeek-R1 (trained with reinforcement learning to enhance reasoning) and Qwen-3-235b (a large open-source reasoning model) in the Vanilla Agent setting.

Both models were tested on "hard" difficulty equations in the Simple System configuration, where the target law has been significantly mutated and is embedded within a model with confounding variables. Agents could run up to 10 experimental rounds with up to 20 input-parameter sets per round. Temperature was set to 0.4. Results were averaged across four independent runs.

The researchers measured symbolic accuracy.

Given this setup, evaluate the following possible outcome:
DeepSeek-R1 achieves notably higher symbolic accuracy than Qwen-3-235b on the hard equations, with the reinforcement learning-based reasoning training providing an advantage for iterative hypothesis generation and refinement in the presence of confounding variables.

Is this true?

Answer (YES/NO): YES